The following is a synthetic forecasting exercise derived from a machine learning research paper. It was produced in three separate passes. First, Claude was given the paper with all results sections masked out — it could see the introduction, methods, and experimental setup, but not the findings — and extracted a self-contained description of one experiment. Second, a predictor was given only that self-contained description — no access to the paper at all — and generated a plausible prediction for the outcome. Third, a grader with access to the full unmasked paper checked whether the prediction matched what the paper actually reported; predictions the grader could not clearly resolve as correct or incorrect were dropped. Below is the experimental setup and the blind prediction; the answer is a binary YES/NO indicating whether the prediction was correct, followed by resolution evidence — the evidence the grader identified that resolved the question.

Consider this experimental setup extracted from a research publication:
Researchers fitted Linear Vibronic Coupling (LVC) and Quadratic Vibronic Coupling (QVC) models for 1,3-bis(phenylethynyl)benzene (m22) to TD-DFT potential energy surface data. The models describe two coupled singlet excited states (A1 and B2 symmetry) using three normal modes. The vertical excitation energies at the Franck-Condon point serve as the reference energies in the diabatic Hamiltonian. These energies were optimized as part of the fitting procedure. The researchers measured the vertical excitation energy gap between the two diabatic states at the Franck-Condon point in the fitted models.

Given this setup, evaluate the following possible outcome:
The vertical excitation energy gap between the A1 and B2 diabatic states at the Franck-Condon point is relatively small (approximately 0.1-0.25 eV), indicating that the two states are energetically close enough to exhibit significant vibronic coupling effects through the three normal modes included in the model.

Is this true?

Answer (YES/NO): NO